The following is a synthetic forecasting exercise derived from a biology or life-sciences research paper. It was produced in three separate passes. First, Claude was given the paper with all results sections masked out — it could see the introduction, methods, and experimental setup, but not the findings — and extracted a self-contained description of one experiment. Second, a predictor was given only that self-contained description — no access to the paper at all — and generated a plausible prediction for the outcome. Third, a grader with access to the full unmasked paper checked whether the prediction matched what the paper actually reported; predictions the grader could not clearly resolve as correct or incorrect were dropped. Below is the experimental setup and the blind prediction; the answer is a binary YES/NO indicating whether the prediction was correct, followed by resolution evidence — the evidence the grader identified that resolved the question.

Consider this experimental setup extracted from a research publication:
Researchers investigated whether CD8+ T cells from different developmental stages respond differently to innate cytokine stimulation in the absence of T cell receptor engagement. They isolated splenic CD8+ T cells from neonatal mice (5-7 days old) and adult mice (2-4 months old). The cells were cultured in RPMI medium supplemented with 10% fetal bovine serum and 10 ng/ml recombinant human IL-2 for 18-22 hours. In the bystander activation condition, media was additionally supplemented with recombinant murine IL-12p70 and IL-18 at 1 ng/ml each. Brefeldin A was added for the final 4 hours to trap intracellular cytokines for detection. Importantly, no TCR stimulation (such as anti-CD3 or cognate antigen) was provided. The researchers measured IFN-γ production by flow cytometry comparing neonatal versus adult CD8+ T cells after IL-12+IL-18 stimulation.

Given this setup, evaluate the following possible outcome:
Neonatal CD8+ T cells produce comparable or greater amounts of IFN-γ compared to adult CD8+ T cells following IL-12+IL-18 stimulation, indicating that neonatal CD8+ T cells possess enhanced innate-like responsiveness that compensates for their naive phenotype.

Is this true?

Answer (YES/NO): YES